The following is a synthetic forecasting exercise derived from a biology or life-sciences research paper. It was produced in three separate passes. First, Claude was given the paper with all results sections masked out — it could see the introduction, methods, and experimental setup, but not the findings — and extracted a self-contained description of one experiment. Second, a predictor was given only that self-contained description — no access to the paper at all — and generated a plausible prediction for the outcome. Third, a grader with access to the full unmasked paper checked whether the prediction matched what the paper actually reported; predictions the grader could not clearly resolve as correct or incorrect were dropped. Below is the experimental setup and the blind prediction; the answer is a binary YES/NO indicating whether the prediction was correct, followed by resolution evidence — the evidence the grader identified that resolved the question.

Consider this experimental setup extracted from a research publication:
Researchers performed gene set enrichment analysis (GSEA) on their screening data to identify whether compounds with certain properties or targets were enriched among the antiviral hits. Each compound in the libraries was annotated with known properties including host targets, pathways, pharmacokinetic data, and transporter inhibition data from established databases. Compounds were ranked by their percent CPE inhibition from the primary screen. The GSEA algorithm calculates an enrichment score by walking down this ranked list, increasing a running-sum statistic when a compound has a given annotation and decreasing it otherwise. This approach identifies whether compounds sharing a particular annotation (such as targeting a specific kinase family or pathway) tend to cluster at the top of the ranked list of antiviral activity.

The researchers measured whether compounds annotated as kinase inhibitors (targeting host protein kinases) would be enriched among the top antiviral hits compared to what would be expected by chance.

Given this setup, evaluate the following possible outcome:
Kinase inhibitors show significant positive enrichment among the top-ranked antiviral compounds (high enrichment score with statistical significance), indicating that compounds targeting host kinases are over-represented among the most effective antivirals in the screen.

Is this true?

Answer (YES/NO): YES